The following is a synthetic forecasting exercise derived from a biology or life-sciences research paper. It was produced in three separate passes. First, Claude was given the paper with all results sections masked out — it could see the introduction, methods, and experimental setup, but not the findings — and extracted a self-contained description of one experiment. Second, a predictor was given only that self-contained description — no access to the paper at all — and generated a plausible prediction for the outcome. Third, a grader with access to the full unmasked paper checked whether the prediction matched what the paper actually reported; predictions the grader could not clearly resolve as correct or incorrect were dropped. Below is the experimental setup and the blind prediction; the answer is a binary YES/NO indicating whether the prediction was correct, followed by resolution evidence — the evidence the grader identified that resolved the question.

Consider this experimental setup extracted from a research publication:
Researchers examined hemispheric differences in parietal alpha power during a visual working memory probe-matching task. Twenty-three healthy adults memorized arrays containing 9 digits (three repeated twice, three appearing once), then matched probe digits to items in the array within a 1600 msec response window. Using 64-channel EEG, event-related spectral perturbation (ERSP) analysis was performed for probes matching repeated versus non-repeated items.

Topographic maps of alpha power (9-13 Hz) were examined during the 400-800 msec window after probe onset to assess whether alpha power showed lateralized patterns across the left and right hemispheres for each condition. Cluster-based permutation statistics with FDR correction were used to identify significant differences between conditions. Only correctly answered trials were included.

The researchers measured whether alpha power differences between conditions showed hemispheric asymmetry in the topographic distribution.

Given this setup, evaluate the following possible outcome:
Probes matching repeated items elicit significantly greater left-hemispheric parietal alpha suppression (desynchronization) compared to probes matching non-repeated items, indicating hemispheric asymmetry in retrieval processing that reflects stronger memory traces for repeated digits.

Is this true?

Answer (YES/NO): NO